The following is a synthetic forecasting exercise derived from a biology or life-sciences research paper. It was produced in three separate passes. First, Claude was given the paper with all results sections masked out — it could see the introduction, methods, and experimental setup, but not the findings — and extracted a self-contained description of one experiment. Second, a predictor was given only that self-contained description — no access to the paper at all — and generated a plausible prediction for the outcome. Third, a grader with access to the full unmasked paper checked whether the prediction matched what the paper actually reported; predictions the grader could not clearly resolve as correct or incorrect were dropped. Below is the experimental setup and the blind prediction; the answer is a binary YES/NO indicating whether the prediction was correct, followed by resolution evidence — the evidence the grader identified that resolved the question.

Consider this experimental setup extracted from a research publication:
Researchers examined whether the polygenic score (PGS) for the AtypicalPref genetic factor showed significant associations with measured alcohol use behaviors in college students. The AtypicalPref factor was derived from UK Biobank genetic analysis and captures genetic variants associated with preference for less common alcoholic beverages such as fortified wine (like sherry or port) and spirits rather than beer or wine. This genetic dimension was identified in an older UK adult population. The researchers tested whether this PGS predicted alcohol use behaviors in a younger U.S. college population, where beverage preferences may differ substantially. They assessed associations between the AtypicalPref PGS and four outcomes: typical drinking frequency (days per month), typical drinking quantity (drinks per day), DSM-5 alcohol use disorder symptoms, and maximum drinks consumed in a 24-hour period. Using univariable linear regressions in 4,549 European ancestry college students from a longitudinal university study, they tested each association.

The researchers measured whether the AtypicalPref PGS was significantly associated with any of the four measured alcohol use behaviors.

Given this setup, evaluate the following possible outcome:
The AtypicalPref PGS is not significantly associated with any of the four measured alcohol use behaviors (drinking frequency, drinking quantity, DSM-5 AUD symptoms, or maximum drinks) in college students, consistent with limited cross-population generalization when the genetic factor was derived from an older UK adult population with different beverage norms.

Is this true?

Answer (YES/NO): YES